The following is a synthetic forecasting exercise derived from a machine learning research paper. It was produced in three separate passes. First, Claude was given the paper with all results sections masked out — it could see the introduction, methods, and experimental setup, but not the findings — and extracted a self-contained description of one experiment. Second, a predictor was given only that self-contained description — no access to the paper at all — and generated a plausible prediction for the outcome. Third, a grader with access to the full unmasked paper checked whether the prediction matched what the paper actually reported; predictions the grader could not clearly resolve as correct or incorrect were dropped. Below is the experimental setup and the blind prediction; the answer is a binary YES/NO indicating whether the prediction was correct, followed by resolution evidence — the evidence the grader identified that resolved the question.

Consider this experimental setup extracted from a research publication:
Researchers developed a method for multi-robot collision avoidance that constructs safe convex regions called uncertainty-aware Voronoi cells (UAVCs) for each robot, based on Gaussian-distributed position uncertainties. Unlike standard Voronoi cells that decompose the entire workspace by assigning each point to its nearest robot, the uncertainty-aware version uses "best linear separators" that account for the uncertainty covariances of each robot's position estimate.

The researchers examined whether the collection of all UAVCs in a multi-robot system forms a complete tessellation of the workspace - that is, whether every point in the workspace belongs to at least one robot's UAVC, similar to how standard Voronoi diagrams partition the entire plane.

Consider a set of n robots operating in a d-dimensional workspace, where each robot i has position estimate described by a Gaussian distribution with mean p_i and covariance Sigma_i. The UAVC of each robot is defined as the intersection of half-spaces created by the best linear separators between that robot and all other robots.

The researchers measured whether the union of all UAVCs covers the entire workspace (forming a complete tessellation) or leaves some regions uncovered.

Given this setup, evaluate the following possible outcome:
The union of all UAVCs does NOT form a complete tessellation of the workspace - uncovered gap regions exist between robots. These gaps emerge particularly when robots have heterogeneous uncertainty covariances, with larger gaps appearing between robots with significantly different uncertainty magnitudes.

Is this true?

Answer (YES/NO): YES